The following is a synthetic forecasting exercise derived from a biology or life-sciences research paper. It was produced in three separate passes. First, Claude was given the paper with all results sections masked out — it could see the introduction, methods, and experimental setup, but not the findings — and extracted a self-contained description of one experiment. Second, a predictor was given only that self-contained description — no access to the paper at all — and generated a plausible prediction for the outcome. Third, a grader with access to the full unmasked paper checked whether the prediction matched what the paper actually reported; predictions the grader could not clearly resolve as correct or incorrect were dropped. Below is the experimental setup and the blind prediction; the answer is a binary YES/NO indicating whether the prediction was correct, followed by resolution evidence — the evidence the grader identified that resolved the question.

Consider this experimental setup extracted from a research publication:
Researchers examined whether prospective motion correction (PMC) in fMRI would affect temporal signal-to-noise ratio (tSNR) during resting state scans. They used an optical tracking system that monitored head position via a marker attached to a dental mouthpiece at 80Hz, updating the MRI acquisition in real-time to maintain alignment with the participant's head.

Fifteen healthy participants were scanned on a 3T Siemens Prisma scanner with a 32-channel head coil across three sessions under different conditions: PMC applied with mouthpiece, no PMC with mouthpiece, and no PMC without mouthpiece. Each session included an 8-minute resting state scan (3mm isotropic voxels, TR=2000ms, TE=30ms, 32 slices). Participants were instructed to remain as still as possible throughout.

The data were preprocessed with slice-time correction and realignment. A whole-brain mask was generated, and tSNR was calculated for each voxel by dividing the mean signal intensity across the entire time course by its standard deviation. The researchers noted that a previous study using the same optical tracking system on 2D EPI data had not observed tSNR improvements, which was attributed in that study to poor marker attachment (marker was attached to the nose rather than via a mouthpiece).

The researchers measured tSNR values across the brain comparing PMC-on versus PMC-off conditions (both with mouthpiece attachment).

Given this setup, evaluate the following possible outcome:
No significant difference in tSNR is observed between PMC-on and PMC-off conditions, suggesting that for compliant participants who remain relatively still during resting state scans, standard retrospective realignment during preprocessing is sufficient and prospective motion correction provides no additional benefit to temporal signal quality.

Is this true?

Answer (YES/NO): NO